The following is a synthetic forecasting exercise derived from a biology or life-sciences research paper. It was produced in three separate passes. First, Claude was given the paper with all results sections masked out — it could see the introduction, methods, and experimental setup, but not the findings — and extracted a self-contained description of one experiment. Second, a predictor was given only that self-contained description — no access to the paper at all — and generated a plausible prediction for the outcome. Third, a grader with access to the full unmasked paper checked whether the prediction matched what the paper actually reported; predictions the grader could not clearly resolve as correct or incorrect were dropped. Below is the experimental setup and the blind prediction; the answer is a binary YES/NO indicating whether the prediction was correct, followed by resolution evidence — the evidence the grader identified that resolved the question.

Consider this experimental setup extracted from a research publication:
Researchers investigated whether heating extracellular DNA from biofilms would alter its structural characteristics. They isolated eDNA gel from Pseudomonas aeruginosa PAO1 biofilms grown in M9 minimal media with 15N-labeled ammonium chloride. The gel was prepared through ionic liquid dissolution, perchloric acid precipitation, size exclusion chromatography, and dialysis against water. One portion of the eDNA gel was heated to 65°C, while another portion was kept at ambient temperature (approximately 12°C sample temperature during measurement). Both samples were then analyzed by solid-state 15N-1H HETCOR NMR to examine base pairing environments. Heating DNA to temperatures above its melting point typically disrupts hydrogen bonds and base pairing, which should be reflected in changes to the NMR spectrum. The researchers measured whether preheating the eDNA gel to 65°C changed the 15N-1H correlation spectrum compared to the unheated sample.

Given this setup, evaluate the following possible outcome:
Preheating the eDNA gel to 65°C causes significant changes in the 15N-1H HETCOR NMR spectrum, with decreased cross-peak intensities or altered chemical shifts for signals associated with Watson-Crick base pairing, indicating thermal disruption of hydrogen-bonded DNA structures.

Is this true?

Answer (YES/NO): NO